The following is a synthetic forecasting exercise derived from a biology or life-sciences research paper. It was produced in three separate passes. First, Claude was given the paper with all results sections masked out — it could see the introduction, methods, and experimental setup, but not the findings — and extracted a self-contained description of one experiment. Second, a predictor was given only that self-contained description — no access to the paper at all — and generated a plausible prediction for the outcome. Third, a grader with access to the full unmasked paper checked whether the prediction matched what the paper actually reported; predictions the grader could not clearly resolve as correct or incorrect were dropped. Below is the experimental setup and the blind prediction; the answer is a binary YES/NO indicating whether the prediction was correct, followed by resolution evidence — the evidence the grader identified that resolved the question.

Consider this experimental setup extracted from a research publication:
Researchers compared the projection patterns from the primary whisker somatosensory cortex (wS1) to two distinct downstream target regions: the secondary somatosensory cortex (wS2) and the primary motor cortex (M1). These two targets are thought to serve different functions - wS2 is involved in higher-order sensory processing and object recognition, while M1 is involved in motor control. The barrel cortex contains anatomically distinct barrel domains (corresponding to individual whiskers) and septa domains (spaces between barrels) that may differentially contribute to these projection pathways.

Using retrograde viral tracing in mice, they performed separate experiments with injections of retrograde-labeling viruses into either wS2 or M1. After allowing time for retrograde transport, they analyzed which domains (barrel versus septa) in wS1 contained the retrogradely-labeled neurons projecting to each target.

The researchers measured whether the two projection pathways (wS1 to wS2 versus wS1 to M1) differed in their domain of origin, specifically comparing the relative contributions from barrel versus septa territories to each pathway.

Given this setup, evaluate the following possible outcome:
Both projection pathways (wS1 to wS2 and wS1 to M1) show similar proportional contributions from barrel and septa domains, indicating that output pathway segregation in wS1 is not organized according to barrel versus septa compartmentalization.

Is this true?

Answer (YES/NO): NO